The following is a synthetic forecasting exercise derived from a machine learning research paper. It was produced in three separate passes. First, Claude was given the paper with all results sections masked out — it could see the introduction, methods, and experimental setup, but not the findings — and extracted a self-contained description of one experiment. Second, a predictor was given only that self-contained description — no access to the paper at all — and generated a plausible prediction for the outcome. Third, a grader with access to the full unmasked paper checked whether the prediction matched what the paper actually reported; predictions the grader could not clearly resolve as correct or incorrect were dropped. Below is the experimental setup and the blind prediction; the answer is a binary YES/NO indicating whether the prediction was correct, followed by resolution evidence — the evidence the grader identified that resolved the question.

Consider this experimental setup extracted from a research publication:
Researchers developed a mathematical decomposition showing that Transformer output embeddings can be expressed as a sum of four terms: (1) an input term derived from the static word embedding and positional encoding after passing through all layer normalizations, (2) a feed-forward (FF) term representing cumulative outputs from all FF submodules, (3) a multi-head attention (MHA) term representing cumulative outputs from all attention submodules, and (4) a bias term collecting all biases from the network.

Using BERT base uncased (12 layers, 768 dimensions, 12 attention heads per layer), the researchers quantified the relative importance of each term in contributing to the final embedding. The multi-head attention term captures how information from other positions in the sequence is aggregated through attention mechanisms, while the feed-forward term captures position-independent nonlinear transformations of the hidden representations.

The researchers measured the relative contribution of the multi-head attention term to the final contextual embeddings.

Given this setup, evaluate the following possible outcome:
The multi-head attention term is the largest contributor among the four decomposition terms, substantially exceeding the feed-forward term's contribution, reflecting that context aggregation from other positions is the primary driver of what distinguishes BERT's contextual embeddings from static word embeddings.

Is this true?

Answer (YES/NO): NO